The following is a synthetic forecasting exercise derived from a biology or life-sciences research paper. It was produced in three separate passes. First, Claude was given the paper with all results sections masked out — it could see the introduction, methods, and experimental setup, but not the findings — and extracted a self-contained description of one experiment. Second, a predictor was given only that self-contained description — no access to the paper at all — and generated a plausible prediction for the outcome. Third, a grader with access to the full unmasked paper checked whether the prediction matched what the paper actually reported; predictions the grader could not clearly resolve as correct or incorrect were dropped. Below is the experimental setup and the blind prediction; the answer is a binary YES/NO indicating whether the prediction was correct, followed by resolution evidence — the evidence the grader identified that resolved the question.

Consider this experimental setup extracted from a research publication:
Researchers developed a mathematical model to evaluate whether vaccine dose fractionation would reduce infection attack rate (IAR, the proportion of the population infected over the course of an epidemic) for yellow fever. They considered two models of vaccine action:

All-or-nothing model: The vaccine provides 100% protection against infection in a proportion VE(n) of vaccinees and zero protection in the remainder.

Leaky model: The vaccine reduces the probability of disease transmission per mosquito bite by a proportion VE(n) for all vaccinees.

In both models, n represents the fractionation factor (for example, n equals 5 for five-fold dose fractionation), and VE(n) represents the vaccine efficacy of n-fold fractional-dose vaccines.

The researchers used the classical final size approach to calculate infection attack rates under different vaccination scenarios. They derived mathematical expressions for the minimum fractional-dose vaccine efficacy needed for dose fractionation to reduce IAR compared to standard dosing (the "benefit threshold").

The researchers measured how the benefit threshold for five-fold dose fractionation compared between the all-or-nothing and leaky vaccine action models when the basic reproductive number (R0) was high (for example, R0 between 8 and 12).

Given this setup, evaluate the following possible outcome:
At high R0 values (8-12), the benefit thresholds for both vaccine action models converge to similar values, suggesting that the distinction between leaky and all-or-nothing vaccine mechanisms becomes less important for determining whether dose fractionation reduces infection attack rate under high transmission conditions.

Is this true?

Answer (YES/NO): NO